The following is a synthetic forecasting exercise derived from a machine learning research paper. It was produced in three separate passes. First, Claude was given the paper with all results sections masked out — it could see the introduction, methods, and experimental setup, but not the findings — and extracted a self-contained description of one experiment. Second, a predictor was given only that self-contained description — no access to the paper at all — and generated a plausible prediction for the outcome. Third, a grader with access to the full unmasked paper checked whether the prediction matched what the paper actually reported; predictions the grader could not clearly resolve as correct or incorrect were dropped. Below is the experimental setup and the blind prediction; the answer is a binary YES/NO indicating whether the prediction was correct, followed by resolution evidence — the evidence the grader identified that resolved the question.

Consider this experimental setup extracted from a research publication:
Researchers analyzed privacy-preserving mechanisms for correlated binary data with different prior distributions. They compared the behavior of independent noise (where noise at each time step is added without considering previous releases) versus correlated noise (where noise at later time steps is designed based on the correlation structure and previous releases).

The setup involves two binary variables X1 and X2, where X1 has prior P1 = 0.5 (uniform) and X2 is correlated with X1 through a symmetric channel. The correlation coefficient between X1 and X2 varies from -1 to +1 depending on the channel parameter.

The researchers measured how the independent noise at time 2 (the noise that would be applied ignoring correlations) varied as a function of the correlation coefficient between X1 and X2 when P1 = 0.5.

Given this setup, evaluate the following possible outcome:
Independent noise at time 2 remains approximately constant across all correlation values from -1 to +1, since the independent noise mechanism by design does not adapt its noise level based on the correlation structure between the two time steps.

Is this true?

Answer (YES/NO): YES